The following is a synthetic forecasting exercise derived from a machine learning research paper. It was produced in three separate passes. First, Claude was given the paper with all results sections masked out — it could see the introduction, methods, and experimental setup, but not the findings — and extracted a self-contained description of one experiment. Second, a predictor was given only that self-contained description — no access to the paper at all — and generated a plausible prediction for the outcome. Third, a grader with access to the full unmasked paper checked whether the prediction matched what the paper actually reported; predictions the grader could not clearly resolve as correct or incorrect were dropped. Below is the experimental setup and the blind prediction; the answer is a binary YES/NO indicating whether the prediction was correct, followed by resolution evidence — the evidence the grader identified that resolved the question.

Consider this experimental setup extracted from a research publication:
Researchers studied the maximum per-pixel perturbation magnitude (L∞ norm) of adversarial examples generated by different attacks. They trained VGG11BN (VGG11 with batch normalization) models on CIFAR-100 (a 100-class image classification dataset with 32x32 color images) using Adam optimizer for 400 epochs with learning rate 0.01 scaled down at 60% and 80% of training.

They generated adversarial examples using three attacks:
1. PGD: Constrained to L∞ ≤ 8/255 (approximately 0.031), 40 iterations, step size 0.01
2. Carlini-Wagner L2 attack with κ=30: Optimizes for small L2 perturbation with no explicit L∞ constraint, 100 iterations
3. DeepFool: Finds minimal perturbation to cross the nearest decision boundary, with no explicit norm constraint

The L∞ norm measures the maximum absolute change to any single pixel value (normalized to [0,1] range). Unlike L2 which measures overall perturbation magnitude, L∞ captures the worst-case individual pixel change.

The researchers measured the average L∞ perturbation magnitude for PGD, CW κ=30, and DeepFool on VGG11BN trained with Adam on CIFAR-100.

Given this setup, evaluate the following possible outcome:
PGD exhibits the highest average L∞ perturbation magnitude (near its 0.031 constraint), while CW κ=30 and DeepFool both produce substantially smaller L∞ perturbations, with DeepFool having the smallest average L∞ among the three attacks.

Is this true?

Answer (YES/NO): NO